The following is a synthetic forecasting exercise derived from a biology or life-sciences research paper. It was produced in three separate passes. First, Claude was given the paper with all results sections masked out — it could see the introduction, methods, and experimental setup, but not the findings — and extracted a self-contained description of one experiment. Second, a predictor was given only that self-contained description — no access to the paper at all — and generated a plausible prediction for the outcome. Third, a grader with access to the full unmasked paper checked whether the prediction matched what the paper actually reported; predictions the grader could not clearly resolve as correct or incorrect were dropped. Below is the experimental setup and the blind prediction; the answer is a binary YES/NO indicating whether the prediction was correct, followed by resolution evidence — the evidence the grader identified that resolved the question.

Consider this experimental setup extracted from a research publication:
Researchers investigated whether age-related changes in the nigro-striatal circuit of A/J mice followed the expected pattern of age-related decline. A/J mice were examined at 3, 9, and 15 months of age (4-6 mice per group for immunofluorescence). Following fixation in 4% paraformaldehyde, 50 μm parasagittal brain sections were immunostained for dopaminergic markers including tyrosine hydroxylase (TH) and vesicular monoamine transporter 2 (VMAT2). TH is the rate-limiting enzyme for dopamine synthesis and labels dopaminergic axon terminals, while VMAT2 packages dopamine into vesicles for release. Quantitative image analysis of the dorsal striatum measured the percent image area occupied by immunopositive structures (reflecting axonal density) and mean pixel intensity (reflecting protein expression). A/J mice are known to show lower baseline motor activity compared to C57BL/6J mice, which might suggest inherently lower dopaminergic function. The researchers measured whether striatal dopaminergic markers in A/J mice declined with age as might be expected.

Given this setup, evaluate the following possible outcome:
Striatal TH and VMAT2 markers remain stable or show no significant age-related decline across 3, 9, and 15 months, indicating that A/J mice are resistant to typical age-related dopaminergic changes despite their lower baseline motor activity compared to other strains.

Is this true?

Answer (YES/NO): NO